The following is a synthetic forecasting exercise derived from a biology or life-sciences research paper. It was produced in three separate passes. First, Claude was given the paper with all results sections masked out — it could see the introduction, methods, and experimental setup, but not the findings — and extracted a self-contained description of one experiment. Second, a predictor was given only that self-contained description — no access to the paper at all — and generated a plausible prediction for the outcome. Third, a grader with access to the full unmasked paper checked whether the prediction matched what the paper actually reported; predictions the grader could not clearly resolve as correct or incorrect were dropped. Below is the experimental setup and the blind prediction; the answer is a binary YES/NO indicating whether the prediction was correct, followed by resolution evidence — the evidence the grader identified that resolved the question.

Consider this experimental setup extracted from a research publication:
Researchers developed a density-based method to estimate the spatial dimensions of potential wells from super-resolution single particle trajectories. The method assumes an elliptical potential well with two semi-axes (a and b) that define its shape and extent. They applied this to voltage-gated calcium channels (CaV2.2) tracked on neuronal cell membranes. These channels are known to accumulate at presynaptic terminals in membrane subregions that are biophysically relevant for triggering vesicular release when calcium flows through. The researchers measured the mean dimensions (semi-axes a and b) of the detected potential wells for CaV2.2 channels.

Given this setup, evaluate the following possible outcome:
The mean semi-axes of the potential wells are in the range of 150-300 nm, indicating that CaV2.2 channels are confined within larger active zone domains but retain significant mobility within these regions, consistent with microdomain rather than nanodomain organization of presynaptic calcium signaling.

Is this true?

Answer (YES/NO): NO